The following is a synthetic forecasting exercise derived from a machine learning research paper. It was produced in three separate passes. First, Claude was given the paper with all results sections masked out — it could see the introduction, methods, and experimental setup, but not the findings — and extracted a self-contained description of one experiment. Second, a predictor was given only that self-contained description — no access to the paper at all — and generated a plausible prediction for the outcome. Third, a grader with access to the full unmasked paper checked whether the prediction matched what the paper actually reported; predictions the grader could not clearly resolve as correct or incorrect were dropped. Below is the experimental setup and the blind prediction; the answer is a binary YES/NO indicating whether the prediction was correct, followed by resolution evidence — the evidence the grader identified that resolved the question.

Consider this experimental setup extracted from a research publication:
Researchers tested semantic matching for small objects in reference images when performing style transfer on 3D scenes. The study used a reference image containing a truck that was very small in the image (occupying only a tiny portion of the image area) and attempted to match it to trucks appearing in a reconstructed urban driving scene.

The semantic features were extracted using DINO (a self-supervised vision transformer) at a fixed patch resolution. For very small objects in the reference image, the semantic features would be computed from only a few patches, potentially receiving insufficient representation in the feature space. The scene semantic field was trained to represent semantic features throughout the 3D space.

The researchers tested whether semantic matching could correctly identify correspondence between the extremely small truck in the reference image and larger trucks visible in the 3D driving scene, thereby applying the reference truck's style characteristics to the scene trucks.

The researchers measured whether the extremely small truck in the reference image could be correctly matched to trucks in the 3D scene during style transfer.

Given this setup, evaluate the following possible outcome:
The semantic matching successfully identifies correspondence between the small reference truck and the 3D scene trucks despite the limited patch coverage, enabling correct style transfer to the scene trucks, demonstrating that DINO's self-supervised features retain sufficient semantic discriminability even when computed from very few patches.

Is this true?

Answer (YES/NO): NO